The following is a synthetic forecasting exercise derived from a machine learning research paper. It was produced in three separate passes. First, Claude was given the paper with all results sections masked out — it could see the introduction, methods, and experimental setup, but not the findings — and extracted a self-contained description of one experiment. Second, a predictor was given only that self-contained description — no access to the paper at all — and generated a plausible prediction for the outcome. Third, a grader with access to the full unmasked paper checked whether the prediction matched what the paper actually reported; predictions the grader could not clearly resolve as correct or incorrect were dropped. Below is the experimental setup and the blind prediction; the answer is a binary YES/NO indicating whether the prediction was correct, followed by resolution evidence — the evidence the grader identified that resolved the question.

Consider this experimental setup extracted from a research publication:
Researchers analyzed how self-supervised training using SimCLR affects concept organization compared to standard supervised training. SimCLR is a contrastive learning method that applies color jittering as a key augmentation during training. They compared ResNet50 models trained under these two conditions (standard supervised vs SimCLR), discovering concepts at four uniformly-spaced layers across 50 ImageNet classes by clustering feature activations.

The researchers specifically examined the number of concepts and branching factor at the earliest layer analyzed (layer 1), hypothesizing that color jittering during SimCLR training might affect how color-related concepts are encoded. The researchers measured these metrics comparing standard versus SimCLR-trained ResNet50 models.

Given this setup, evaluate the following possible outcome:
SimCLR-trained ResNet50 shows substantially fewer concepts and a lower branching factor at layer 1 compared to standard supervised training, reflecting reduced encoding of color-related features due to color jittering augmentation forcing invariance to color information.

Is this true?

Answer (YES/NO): YES